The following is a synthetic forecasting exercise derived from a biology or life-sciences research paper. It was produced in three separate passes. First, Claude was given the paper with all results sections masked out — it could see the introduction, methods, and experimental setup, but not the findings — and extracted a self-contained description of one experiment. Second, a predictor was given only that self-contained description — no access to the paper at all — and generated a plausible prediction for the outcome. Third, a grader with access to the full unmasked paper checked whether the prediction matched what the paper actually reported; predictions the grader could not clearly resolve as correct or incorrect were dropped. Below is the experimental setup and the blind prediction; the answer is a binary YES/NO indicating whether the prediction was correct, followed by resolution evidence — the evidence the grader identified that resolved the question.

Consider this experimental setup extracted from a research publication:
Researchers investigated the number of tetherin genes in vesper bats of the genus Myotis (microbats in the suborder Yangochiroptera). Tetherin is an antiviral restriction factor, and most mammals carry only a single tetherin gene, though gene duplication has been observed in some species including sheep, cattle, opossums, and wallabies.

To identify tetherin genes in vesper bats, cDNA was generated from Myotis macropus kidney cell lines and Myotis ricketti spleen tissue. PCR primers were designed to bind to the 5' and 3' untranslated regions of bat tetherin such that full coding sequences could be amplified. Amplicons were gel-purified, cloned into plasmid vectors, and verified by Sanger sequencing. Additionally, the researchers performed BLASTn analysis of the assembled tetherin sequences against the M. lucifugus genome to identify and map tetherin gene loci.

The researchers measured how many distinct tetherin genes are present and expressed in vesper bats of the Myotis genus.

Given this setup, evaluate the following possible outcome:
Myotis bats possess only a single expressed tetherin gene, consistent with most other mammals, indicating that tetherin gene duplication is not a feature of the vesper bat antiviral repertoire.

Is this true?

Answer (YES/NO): NO